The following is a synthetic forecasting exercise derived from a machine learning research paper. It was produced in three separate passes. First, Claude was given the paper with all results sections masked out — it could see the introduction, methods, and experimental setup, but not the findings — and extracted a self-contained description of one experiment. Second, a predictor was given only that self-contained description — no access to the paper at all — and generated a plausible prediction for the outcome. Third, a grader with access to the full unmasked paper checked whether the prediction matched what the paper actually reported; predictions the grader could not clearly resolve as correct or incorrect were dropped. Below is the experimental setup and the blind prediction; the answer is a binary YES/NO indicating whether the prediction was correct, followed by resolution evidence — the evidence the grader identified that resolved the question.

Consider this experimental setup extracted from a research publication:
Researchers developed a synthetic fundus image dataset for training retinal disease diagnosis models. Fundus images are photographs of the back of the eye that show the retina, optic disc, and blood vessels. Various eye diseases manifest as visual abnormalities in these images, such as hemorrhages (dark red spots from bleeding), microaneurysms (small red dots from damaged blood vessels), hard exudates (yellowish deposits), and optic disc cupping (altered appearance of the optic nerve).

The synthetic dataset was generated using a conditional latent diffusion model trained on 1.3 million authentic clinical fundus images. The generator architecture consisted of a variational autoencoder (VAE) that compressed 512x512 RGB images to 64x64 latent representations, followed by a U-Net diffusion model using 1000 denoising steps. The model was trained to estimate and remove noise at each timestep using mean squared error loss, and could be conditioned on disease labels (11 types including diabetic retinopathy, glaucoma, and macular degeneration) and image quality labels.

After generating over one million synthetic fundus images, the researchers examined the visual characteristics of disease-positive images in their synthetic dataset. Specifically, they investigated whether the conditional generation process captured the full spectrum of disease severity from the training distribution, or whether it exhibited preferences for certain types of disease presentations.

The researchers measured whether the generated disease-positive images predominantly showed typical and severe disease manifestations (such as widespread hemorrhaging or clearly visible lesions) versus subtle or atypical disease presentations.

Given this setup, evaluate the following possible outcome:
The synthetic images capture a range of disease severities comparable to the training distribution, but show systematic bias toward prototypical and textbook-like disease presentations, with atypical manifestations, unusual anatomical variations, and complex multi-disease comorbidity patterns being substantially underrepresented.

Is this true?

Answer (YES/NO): NO